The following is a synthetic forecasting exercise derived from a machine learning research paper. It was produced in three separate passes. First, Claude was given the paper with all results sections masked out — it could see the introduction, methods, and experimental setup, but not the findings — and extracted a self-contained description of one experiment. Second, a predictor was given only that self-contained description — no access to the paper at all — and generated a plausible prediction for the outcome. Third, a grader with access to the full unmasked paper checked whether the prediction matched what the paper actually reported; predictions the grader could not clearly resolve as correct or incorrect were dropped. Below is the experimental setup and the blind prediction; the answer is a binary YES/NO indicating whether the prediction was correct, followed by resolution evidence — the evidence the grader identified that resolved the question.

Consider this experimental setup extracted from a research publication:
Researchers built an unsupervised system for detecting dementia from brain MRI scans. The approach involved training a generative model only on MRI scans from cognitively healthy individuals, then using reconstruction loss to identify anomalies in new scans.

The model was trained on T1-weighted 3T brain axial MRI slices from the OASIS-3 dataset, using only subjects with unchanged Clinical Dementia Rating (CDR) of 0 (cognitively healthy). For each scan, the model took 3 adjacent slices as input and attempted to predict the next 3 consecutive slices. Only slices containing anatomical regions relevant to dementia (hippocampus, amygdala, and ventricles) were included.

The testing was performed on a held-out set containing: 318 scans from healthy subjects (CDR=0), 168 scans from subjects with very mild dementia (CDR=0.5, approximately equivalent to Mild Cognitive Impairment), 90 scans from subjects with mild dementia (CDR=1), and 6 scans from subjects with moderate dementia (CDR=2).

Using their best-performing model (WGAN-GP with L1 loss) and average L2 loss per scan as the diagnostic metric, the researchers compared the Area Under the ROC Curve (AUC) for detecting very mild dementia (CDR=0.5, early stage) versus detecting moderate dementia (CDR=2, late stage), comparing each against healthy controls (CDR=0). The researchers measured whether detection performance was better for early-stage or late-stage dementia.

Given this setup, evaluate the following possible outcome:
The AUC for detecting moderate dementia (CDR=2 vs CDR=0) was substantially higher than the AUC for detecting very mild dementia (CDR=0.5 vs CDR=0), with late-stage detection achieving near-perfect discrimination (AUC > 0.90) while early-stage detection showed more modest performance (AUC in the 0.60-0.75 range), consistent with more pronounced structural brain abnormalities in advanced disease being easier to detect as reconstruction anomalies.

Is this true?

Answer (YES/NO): NO